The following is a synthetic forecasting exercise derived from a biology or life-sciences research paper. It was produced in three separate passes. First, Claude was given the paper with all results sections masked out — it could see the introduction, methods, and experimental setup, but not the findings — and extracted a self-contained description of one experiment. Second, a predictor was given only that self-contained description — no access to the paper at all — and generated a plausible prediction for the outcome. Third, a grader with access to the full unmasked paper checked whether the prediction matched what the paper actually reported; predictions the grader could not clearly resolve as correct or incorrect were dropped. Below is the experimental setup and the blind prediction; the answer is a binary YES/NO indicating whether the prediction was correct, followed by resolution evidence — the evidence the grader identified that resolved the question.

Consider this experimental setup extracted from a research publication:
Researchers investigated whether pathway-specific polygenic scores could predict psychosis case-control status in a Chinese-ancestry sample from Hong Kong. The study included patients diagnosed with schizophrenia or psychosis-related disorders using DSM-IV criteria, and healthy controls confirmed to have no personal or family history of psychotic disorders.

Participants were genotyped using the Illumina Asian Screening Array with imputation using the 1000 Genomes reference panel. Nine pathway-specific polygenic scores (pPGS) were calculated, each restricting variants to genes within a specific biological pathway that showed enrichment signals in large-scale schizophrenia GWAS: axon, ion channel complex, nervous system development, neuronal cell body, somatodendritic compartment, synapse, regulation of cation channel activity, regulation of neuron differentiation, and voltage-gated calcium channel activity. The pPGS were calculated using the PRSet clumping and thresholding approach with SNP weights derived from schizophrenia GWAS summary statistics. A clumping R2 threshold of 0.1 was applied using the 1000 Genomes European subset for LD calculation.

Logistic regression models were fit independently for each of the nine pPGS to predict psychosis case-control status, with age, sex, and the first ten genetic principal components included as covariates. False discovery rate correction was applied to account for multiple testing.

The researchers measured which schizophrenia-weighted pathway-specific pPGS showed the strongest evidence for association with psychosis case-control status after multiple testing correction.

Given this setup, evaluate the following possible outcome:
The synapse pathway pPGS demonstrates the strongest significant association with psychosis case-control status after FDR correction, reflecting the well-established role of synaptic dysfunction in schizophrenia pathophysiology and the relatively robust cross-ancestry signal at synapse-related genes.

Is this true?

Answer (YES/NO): NO